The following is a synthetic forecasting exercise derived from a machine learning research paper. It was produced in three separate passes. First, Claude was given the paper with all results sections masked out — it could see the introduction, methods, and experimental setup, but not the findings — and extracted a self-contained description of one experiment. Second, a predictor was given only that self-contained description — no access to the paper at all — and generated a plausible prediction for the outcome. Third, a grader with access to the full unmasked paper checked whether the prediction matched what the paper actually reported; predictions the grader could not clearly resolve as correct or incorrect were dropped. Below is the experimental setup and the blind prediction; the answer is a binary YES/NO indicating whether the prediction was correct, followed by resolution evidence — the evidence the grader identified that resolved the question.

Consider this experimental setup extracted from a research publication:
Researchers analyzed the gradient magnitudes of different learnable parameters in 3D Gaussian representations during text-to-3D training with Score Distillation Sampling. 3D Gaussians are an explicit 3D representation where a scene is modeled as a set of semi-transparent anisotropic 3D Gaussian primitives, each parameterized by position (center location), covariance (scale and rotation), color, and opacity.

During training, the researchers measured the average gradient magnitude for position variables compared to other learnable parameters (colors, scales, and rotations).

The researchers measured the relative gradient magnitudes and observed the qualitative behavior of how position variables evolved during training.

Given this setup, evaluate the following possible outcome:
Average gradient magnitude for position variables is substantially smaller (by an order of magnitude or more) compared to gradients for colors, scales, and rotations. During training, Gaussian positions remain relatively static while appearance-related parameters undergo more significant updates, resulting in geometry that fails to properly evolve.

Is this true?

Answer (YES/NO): NO